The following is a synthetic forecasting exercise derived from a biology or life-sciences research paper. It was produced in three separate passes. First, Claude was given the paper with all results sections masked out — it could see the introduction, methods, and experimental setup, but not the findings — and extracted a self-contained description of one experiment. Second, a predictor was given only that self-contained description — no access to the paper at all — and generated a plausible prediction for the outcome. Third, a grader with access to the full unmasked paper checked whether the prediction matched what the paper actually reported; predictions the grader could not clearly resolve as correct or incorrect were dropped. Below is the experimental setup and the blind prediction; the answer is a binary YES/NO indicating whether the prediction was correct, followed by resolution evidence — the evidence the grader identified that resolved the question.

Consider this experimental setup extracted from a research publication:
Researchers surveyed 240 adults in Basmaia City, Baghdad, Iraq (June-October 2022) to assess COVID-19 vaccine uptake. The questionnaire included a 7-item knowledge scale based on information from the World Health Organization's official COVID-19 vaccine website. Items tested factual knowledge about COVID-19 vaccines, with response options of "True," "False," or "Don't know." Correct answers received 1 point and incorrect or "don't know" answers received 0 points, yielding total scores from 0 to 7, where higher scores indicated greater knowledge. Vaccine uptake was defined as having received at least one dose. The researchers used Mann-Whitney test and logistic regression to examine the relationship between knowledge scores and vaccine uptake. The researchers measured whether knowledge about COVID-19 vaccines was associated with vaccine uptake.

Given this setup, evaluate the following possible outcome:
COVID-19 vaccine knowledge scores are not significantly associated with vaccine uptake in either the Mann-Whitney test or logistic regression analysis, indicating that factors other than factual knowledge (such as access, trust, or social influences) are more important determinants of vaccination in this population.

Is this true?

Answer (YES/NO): NO